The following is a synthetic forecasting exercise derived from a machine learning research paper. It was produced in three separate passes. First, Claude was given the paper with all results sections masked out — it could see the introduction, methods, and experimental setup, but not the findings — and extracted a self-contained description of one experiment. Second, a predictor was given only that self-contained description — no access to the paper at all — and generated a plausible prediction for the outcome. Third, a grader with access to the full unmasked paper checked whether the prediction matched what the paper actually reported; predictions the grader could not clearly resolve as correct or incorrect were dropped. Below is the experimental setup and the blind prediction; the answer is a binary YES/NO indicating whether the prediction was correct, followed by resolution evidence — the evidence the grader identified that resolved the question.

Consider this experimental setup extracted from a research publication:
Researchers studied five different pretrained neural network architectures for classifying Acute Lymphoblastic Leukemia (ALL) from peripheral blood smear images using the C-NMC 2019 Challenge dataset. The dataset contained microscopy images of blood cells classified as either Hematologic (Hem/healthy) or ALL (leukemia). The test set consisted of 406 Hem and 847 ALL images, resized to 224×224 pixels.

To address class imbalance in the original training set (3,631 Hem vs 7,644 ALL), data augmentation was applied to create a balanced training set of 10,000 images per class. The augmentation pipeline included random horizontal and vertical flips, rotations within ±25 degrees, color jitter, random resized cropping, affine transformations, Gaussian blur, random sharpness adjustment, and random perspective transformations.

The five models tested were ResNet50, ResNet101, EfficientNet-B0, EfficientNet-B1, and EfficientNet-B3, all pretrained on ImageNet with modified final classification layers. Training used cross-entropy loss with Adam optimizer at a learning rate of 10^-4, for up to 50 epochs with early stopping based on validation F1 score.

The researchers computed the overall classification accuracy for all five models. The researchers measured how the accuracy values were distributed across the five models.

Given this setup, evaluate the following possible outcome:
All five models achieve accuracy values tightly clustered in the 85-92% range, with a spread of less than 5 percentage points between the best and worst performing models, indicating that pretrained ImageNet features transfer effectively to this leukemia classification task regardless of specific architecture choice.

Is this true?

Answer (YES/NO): NO